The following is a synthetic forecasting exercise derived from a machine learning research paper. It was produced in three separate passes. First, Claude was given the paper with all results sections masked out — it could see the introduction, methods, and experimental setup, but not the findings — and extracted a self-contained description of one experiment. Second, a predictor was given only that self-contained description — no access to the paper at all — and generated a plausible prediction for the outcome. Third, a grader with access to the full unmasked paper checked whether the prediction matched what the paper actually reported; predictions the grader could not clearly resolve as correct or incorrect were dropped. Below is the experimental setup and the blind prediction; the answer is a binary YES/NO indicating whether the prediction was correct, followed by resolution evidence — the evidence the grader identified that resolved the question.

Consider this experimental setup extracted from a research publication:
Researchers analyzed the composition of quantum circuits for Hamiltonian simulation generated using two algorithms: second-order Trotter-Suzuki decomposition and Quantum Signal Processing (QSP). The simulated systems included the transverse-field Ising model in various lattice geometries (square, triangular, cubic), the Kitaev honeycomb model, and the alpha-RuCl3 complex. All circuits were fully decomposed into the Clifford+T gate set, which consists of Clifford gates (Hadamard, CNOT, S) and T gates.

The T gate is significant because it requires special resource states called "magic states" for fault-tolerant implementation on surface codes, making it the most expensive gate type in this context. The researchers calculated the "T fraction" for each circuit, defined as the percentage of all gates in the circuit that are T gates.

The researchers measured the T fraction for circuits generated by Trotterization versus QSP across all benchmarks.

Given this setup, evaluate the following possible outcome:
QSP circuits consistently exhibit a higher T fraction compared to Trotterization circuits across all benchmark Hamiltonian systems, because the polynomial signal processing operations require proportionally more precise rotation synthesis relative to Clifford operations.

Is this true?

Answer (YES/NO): NO